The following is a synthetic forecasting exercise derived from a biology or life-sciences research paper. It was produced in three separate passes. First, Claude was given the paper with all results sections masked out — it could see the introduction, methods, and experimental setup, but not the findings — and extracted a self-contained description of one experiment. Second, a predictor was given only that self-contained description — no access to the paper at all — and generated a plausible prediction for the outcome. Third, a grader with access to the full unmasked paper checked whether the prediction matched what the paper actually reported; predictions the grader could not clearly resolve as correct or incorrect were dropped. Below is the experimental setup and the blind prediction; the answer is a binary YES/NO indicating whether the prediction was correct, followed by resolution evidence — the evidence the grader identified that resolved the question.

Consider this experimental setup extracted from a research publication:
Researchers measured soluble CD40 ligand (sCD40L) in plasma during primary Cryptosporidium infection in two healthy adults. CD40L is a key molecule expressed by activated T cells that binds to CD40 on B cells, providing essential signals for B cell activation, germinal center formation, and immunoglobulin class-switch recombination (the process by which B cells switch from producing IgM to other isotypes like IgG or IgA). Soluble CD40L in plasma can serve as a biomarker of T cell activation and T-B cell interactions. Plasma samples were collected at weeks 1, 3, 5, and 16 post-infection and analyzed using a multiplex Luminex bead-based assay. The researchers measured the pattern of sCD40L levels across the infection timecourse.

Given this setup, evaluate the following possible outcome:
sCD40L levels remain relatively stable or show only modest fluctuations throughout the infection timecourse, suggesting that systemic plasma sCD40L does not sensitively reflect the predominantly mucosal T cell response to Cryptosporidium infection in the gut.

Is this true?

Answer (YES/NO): NO